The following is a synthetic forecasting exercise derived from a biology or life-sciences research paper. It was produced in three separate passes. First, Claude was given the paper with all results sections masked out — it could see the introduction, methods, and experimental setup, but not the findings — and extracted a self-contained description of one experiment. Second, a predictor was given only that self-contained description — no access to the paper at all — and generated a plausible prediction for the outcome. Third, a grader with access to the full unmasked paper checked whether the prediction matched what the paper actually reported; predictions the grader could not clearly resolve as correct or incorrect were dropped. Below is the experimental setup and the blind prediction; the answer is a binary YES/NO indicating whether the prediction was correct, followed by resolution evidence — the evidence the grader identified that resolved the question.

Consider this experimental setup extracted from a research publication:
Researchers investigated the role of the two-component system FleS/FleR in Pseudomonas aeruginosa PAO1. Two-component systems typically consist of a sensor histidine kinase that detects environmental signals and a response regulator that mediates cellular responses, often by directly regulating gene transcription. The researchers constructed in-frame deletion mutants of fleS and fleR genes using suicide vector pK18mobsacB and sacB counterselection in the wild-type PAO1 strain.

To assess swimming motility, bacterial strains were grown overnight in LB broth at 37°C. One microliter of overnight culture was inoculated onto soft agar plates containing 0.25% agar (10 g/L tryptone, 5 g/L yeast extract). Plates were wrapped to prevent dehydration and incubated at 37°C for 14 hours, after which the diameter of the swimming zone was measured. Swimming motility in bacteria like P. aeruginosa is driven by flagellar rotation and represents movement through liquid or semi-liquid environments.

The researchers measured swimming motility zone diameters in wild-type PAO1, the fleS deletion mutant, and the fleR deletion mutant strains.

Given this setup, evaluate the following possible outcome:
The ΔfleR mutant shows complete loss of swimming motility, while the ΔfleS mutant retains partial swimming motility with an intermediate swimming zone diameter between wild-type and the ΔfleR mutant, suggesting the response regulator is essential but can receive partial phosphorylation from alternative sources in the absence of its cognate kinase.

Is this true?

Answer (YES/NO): NO